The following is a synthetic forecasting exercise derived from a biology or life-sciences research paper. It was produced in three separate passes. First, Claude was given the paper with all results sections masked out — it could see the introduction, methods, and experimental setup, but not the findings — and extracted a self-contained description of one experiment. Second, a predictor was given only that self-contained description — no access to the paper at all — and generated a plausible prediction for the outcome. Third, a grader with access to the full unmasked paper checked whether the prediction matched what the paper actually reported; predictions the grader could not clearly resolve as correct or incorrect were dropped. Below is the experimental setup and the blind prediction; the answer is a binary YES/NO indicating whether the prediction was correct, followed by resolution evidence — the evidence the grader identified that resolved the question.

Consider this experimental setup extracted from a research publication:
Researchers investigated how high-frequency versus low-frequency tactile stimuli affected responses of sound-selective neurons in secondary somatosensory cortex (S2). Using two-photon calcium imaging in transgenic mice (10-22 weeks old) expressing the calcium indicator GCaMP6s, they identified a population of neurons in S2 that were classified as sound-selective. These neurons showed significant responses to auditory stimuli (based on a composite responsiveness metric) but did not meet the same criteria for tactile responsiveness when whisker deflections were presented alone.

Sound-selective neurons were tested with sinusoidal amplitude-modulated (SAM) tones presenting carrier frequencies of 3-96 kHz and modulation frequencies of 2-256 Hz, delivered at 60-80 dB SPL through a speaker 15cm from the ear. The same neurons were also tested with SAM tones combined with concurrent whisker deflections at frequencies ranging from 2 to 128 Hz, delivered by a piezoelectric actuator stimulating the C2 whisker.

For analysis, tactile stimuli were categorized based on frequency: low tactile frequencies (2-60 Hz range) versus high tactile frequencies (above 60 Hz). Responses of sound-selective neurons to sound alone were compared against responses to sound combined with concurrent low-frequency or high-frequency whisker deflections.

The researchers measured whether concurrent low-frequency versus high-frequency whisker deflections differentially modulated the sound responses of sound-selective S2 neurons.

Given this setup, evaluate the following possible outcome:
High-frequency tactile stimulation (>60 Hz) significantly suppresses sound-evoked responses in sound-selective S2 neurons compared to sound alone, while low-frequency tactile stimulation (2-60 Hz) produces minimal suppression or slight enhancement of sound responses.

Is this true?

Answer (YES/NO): YES